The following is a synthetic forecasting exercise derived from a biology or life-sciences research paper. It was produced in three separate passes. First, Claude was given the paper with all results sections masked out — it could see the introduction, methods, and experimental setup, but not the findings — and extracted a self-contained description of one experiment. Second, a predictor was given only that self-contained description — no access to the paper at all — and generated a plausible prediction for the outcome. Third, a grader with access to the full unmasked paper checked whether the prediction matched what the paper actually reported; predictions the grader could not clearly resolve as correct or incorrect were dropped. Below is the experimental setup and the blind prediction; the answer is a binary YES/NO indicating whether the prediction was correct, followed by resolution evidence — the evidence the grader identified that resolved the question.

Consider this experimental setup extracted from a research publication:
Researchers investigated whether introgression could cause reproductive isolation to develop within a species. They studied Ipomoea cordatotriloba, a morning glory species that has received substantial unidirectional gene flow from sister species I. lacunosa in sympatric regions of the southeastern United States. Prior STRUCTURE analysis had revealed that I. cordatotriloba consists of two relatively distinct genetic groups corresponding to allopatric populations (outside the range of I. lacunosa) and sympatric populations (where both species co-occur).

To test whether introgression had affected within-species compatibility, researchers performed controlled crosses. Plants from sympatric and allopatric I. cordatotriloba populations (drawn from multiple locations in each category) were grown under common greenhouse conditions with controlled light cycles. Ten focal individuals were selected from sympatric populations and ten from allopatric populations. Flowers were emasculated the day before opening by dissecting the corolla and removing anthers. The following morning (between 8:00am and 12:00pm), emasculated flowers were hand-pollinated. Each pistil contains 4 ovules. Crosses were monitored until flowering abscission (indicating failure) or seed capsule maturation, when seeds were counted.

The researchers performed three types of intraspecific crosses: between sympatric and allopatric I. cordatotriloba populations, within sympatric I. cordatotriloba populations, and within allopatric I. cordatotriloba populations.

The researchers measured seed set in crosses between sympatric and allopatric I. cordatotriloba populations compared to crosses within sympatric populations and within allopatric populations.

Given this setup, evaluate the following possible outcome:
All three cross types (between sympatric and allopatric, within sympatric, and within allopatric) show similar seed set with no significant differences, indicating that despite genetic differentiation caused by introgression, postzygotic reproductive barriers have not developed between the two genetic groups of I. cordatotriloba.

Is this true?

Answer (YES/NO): NO